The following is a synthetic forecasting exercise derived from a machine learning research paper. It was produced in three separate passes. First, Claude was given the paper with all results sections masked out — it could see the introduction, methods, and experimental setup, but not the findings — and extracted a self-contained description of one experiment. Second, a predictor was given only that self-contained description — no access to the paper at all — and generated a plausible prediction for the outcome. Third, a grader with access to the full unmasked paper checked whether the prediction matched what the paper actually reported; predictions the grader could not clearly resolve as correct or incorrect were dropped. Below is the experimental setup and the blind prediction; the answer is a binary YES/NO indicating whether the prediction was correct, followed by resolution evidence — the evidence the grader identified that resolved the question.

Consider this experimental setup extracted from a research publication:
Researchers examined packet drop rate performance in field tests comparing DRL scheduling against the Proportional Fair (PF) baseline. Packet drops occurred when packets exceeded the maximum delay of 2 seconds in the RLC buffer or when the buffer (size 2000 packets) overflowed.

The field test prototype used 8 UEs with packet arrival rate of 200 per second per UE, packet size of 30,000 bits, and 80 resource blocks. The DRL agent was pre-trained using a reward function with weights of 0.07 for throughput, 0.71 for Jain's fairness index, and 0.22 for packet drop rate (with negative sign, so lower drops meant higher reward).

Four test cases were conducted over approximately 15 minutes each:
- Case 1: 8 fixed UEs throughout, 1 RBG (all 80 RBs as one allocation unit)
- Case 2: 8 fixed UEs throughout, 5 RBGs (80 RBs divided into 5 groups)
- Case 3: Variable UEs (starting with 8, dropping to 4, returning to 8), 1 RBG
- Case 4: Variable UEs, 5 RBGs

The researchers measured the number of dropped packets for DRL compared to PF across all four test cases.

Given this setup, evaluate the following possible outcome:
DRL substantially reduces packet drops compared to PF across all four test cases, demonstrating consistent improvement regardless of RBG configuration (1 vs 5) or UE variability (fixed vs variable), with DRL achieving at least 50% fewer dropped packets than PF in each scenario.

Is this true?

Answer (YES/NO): NO